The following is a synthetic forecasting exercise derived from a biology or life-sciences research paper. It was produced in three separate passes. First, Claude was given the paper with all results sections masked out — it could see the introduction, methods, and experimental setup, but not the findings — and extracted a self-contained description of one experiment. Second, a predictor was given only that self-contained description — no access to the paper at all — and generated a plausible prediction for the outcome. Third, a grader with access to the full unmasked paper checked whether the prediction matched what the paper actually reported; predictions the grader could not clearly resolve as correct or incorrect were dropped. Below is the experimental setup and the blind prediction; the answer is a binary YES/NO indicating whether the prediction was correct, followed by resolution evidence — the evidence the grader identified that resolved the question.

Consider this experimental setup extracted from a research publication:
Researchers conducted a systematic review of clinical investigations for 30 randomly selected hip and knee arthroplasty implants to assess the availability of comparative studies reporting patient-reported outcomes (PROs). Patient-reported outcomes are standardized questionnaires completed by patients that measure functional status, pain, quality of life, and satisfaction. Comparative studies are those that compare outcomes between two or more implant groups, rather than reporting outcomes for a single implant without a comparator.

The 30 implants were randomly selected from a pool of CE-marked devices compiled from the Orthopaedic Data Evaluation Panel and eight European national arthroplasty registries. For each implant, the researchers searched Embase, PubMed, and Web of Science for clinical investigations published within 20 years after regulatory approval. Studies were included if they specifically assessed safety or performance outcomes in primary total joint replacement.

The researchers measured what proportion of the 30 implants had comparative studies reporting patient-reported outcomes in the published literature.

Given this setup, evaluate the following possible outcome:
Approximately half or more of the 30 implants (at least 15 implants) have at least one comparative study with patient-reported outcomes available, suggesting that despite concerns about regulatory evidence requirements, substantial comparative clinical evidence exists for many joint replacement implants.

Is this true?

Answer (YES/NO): NO